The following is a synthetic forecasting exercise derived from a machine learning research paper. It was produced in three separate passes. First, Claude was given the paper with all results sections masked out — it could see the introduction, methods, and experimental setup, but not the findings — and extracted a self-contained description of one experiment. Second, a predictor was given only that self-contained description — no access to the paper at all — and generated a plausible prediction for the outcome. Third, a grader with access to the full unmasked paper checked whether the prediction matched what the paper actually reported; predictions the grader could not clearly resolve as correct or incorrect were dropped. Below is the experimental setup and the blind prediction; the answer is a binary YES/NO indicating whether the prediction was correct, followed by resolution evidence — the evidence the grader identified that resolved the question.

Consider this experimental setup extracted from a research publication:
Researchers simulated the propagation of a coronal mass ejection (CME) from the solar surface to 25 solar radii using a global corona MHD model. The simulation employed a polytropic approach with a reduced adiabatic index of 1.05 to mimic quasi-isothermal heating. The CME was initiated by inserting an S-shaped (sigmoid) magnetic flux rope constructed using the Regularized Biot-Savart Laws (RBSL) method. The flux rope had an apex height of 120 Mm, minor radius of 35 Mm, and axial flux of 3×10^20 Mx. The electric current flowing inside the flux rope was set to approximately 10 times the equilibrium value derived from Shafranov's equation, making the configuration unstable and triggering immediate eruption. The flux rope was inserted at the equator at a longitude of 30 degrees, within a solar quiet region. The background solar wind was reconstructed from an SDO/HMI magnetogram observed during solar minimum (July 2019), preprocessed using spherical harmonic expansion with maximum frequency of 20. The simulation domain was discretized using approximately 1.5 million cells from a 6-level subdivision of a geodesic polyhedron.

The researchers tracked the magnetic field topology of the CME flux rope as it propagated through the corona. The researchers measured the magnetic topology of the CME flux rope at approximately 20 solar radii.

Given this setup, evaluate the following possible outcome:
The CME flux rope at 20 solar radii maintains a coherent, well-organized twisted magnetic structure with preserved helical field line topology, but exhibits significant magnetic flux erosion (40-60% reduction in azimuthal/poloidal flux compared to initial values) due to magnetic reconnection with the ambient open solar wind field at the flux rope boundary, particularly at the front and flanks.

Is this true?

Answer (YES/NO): NO